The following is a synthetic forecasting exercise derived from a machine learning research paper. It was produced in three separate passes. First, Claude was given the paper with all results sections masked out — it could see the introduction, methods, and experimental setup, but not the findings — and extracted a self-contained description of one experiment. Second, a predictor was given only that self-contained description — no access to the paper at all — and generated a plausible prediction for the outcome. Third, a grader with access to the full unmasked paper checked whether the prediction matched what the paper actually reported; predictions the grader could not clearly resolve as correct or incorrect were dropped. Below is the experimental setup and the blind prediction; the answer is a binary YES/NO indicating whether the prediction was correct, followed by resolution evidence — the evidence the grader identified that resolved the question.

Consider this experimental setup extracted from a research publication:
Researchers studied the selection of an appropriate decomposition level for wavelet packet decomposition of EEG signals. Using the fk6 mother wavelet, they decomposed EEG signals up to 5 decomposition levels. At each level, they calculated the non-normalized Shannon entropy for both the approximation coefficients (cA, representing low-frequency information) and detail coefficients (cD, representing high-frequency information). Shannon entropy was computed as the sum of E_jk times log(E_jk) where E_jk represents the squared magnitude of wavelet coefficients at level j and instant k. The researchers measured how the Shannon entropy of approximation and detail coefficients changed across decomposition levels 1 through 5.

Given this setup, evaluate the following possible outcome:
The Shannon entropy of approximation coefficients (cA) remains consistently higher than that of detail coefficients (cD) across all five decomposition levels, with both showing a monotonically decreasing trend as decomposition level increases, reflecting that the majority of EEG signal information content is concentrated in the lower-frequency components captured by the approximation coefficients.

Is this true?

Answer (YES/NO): NO